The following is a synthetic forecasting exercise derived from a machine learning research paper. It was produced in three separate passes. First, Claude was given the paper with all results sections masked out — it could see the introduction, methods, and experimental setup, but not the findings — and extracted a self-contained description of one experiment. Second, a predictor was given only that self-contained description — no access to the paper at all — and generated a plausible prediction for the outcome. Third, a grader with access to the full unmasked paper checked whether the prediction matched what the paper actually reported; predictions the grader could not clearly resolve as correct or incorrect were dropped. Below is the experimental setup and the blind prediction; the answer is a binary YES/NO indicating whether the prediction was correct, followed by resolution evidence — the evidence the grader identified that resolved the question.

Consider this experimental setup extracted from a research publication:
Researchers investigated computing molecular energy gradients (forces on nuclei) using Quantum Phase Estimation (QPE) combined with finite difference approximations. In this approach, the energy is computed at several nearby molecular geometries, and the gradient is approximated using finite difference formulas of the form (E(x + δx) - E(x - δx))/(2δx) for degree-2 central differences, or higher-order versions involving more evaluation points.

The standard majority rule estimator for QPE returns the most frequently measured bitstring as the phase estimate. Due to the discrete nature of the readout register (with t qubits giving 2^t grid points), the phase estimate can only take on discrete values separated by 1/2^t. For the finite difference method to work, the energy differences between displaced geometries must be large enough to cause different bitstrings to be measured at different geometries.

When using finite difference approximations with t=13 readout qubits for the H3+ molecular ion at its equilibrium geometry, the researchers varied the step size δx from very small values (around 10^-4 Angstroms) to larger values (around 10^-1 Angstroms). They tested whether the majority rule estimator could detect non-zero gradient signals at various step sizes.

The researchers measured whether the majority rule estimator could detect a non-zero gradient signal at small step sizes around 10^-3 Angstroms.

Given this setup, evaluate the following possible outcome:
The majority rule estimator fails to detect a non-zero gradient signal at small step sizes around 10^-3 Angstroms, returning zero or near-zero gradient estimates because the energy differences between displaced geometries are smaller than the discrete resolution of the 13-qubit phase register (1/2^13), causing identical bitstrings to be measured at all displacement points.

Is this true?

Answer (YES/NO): YES